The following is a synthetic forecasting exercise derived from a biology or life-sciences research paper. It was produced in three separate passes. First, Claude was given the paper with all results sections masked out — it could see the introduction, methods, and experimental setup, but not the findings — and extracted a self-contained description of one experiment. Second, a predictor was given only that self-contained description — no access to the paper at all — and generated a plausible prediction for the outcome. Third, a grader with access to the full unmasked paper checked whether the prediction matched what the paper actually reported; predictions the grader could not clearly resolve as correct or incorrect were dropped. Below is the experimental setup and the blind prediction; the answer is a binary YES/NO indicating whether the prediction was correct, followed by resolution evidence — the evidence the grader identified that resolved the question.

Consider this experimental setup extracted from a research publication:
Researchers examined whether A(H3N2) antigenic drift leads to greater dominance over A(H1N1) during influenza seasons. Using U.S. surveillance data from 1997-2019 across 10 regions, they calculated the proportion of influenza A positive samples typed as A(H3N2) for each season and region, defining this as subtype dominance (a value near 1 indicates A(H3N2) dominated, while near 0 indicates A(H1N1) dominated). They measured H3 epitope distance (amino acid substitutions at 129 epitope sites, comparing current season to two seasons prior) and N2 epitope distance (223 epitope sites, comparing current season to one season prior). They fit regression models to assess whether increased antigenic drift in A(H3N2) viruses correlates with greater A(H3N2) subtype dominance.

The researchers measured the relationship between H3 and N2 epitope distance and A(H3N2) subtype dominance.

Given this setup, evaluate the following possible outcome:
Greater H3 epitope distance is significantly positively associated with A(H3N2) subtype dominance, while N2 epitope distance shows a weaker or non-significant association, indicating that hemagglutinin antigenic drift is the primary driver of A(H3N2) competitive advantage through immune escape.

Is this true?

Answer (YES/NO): NO